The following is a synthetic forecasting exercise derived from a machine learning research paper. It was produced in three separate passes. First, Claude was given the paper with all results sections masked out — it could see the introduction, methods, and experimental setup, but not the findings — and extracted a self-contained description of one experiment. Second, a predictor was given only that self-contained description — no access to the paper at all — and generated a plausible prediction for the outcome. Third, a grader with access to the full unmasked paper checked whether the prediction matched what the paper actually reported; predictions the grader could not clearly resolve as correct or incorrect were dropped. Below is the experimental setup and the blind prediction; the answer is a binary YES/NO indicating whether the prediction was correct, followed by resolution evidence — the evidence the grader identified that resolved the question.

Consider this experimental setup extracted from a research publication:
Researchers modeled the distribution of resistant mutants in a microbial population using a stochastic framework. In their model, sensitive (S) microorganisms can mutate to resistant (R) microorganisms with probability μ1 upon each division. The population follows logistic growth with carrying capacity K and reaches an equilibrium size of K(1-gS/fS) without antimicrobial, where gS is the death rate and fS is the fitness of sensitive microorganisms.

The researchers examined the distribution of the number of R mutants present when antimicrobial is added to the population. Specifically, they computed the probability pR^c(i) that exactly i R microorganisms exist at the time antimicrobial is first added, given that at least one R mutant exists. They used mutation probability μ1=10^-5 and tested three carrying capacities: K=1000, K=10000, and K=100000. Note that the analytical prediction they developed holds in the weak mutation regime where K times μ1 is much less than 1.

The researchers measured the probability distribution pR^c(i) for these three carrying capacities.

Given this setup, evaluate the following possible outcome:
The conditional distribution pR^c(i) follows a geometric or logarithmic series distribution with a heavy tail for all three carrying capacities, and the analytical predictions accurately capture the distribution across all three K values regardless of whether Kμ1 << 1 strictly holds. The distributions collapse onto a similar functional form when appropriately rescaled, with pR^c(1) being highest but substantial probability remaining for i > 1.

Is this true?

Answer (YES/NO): NO